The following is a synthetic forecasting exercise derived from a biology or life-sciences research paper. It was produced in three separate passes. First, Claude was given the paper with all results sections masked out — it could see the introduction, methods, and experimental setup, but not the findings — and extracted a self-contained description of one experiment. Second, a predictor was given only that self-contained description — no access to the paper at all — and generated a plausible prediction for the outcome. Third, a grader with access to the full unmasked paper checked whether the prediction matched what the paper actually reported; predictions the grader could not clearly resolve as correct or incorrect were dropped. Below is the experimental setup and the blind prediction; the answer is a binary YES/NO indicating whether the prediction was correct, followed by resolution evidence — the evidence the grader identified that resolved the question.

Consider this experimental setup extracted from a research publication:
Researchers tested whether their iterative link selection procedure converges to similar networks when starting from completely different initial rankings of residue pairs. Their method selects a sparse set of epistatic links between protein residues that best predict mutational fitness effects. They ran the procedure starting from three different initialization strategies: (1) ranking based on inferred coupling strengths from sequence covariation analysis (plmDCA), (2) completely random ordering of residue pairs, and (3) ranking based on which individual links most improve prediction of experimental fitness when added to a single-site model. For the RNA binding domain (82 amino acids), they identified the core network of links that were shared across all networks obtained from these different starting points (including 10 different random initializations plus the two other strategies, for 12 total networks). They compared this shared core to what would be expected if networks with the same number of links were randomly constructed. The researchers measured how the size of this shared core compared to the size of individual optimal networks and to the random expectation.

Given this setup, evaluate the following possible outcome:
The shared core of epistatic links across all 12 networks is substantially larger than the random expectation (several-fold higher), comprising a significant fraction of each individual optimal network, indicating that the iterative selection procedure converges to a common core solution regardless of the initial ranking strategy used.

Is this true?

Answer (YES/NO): YES